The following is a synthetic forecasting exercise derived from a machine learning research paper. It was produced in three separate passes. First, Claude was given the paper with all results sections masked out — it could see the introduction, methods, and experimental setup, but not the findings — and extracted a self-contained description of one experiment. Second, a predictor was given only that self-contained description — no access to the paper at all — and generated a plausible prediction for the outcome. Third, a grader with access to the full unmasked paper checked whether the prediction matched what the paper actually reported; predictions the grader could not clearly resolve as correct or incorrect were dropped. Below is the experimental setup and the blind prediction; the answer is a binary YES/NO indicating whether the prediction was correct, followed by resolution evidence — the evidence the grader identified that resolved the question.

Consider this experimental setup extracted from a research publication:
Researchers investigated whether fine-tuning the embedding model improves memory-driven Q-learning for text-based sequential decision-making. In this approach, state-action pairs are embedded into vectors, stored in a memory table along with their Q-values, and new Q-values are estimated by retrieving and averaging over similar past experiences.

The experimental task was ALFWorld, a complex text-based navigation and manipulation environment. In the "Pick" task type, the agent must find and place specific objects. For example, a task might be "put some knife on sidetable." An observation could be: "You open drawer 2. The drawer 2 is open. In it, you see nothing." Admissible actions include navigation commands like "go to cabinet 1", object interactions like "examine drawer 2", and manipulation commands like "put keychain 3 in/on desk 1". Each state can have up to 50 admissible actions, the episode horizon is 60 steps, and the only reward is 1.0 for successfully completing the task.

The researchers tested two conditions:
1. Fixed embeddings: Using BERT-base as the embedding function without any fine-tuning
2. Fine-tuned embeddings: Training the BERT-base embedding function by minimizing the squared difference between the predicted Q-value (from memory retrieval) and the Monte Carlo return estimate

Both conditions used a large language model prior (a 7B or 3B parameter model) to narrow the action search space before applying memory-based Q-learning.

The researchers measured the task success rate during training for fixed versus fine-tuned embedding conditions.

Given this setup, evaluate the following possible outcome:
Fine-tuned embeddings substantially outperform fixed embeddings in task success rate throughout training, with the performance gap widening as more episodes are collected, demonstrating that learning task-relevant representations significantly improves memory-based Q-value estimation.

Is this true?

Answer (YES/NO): NO